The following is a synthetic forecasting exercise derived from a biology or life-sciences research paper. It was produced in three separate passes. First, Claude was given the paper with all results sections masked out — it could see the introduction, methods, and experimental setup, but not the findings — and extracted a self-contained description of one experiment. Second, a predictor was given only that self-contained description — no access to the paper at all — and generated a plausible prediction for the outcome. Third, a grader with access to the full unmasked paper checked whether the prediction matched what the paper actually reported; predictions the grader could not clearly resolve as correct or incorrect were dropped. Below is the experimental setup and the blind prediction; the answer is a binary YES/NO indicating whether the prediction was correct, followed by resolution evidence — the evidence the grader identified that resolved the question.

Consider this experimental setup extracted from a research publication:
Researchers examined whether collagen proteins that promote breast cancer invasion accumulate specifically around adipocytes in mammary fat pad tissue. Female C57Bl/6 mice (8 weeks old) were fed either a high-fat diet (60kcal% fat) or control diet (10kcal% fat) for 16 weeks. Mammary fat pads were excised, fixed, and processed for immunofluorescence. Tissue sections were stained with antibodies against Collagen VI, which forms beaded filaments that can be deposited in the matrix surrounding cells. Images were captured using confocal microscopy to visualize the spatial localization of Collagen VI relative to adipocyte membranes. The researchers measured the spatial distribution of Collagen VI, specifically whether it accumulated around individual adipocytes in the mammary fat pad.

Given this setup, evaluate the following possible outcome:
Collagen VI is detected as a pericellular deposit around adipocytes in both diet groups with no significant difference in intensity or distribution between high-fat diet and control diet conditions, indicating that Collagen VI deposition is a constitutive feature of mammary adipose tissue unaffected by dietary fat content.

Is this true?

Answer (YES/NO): NO